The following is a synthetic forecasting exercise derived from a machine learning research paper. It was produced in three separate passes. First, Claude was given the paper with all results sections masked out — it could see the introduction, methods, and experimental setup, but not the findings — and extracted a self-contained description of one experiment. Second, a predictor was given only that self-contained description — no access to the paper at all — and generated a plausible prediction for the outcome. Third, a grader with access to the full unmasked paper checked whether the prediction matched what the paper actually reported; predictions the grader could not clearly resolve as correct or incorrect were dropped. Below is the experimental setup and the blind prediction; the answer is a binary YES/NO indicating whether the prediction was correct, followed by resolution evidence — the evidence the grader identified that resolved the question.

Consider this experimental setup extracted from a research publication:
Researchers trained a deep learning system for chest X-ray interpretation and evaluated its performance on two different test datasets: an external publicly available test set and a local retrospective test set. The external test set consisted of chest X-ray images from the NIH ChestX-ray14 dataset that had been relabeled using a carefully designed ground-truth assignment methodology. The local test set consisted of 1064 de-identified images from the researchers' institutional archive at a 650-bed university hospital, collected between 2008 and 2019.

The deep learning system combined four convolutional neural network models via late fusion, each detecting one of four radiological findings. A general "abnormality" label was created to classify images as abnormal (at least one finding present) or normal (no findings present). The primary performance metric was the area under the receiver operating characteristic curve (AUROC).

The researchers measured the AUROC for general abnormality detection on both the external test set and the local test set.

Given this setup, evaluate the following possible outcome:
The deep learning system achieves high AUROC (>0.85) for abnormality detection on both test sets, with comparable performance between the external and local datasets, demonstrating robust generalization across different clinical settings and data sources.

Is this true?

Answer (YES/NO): NO